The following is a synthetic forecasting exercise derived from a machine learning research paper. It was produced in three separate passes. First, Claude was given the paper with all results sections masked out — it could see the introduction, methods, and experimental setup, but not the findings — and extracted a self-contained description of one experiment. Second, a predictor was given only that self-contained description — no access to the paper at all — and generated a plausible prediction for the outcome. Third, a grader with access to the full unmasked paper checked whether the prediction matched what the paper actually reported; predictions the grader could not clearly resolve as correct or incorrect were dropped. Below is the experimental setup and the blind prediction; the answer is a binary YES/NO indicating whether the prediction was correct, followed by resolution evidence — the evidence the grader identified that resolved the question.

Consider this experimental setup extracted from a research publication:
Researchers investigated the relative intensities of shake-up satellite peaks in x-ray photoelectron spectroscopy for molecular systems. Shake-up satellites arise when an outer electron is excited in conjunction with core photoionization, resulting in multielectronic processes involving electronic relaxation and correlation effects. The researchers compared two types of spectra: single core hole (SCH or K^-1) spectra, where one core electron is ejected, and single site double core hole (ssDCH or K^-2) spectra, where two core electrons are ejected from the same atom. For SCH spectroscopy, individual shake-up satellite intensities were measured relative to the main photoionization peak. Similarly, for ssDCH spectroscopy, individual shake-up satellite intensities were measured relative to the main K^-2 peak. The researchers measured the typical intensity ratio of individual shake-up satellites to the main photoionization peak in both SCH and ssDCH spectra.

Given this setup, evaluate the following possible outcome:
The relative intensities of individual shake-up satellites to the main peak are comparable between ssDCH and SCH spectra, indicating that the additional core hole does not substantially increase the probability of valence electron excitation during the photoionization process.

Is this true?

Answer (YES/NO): NO